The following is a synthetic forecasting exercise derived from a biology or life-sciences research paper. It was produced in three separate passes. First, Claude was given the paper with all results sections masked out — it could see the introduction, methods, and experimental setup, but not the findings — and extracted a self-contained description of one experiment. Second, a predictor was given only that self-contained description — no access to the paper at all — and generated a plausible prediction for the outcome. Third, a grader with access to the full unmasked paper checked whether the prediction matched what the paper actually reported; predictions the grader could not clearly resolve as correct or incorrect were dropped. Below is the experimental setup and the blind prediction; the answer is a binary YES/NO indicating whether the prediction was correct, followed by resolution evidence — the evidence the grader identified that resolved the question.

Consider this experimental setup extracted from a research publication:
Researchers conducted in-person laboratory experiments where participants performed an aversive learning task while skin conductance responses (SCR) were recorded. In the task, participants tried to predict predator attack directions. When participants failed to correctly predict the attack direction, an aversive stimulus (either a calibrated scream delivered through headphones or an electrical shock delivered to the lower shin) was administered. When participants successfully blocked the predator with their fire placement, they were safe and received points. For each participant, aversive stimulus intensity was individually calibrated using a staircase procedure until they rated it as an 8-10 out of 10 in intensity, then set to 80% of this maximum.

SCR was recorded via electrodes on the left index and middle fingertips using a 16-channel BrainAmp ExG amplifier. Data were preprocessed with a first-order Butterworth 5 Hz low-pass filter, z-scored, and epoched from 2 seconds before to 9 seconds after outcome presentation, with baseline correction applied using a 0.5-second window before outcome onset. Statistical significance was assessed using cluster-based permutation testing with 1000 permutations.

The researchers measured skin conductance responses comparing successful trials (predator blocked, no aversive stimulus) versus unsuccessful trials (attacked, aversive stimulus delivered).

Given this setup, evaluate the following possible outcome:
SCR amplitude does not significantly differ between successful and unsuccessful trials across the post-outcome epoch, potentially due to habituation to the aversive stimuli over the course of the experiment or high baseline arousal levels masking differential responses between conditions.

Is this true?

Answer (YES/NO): NO